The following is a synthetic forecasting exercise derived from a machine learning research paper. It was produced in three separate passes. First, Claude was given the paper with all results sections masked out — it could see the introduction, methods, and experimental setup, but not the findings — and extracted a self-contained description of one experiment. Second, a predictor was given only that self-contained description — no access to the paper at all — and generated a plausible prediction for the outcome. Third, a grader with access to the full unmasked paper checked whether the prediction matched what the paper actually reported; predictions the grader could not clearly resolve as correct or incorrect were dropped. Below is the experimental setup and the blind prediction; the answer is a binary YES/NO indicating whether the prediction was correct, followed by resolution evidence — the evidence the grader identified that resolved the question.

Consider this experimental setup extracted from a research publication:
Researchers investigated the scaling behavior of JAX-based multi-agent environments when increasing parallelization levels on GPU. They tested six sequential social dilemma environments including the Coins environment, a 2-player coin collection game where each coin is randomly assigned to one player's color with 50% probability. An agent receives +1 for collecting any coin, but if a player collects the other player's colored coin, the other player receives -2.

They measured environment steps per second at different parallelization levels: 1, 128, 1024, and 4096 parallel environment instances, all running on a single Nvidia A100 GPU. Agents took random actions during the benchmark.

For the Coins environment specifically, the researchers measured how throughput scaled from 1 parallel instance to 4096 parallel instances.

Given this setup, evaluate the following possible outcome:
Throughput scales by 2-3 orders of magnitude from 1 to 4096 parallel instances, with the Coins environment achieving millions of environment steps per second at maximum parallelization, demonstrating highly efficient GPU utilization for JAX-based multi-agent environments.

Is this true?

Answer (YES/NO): YES